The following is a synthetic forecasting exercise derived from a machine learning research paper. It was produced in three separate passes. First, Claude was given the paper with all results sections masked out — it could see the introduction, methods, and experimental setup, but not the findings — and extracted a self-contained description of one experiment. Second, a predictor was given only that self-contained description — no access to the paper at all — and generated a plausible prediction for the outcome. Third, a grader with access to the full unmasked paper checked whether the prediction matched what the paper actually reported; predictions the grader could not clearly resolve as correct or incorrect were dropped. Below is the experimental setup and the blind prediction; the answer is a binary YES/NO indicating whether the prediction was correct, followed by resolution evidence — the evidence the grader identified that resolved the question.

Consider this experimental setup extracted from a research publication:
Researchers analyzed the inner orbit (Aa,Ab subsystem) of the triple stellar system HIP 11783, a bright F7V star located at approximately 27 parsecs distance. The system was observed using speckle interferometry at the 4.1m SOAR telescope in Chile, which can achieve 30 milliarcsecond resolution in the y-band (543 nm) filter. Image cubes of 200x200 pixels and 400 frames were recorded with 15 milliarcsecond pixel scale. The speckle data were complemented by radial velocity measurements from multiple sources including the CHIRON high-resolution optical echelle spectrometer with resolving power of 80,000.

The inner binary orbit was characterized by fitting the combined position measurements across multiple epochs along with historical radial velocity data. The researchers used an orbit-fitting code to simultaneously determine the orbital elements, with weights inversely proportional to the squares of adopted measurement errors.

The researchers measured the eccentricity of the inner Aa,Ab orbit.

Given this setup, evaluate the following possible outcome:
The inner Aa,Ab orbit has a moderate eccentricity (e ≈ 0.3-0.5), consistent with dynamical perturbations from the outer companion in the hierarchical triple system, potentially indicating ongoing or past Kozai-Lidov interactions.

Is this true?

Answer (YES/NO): NO